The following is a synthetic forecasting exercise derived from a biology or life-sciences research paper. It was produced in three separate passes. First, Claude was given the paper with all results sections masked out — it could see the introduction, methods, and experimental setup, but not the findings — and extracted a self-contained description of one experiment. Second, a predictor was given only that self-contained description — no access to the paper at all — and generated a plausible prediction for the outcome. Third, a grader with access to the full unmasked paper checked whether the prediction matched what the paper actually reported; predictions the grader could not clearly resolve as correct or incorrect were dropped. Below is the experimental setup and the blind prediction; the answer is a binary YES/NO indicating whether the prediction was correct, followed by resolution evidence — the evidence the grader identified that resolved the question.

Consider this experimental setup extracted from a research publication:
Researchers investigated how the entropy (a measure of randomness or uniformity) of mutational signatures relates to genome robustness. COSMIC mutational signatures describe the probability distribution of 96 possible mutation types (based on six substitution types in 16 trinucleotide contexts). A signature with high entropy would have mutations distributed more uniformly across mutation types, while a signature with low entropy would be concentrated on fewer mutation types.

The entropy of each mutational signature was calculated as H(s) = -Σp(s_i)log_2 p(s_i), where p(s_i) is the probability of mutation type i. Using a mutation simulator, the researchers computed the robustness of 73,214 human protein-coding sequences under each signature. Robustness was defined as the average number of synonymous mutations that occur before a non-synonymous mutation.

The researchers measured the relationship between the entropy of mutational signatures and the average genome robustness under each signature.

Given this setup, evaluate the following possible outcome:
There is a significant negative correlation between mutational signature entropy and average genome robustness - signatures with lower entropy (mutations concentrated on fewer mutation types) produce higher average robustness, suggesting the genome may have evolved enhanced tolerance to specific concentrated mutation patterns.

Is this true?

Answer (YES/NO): NO